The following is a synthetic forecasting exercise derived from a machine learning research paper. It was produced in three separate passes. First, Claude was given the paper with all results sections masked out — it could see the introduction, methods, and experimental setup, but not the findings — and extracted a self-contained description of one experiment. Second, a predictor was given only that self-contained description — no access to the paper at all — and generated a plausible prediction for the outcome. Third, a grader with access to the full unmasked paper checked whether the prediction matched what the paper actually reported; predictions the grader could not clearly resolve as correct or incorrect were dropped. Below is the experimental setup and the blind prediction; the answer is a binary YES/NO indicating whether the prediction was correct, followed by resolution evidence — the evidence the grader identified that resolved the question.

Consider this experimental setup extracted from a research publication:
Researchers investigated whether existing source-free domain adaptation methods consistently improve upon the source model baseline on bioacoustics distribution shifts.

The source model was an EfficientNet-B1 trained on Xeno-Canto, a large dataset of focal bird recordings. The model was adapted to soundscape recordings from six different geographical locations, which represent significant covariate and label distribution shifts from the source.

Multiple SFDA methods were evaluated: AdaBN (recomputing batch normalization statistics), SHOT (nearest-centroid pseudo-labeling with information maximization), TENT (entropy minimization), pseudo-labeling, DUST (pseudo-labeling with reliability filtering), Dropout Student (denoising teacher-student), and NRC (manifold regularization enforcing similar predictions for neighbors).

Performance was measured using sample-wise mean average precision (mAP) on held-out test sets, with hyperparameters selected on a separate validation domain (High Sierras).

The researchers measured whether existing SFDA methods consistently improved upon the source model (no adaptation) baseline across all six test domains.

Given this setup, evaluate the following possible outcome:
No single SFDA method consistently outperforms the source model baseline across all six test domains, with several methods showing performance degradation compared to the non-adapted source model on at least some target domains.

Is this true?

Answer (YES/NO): YES